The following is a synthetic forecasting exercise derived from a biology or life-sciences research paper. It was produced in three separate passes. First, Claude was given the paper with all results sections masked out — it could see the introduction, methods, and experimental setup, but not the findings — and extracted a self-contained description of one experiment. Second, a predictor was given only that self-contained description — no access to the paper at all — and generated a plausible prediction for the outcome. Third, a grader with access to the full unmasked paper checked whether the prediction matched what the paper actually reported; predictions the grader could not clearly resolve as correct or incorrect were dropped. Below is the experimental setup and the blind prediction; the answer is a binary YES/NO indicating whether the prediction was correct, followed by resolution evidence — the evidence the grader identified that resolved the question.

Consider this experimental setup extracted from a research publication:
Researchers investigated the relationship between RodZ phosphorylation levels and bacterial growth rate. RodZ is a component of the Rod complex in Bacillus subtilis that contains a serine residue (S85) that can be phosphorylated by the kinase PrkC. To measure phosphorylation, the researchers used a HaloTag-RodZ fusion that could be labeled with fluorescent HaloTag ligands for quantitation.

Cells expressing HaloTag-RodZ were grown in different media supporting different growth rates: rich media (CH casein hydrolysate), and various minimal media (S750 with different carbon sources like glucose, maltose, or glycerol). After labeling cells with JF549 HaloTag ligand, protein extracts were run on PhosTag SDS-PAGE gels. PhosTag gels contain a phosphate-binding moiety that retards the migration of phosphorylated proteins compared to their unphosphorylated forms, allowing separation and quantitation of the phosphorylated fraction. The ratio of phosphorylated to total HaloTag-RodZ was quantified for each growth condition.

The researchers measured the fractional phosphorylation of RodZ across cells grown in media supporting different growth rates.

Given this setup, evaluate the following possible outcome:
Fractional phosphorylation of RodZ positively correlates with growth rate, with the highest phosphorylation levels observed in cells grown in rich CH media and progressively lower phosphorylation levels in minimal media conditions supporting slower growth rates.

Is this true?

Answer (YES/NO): YES